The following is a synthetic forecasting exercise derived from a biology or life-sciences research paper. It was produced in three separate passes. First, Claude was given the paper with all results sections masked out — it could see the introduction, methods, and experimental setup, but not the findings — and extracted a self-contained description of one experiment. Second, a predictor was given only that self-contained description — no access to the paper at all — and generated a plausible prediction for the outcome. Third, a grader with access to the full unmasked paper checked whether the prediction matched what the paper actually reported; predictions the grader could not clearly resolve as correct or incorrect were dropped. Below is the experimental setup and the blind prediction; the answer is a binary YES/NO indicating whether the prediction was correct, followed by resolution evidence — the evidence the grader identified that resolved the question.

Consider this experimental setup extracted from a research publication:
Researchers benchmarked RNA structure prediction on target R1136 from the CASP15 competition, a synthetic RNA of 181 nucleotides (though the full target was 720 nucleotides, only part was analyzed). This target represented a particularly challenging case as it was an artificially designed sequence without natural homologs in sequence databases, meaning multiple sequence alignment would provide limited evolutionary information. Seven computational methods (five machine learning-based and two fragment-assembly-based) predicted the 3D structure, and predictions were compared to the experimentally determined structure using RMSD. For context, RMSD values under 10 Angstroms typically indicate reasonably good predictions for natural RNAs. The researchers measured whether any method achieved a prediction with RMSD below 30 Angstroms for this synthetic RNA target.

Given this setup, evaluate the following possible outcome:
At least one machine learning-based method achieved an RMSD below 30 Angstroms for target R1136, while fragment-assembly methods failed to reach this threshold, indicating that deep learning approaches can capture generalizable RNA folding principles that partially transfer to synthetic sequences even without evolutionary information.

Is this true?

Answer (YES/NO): NO